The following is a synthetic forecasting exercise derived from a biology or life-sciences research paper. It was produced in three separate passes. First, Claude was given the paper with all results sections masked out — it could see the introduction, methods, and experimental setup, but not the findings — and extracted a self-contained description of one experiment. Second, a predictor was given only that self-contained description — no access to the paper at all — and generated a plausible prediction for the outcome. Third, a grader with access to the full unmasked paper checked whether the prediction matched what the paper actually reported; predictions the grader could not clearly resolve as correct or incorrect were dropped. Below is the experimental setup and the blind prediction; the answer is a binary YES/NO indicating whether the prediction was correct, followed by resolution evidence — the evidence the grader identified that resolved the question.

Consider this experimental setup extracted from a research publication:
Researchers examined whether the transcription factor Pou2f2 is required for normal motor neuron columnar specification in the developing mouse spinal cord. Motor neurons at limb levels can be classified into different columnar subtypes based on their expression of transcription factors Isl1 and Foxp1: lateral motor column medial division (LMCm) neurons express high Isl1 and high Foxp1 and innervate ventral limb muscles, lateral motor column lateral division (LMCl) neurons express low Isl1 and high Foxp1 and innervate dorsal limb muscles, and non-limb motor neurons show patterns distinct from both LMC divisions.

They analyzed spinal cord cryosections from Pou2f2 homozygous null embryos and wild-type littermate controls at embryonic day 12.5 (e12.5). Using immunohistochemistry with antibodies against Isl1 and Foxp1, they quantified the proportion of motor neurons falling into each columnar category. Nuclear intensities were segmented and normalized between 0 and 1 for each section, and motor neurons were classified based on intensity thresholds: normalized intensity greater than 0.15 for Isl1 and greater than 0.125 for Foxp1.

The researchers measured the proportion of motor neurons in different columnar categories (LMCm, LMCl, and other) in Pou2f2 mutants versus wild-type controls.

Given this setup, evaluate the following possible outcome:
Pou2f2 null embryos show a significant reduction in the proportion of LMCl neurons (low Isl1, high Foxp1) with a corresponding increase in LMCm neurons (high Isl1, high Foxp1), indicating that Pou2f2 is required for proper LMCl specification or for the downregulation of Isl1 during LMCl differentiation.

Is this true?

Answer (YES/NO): NO